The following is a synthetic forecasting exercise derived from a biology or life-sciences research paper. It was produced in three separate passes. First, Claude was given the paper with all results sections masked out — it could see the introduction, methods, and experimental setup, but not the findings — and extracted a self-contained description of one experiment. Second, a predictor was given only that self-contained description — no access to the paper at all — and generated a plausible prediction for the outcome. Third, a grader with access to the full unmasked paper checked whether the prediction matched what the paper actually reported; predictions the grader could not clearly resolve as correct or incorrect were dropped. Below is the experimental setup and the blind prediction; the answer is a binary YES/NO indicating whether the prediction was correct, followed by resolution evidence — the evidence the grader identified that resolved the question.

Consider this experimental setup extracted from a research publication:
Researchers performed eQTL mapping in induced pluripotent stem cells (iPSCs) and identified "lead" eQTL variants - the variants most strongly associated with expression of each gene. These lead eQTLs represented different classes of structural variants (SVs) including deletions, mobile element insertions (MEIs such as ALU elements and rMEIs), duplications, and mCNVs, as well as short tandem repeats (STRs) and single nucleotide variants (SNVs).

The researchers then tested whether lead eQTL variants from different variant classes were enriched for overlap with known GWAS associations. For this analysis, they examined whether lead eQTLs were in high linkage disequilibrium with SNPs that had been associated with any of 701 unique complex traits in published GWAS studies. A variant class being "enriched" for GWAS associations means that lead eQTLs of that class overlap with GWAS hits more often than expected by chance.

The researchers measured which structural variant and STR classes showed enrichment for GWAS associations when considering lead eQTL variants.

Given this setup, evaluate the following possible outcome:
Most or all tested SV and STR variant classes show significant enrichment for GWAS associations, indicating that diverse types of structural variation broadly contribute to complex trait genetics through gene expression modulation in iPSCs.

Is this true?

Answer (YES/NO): NO